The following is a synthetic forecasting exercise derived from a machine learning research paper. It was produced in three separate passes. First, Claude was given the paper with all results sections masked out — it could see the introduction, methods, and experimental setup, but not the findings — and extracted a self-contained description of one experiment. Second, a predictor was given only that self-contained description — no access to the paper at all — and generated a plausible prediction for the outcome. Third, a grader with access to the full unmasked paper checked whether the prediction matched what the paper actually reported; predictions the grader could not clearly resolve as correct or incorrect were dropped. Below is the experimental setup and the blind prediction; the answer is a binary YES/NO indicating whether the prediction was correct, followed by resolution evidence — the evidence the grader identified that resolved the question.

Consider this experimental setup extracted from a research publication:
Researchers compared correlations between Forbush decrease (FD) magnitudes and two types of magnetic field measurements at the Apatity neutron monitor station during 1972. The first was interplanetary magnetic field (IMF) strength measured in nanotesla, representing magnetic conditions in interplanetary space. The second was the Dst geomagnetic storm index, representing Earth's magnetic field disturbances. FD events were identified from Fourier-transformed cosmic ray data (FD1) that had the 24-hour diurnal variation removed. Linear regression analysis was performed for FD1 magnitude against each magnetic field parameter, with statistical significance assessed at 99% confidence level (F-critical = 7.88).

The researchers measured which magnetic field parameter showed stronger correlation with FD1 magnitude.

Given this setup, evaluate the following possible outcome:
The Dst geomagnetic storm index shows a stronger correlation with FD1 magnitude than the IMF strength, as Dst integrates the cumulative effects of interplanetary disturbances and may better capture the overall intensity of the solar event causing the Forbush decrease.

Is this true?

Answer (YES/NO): YES